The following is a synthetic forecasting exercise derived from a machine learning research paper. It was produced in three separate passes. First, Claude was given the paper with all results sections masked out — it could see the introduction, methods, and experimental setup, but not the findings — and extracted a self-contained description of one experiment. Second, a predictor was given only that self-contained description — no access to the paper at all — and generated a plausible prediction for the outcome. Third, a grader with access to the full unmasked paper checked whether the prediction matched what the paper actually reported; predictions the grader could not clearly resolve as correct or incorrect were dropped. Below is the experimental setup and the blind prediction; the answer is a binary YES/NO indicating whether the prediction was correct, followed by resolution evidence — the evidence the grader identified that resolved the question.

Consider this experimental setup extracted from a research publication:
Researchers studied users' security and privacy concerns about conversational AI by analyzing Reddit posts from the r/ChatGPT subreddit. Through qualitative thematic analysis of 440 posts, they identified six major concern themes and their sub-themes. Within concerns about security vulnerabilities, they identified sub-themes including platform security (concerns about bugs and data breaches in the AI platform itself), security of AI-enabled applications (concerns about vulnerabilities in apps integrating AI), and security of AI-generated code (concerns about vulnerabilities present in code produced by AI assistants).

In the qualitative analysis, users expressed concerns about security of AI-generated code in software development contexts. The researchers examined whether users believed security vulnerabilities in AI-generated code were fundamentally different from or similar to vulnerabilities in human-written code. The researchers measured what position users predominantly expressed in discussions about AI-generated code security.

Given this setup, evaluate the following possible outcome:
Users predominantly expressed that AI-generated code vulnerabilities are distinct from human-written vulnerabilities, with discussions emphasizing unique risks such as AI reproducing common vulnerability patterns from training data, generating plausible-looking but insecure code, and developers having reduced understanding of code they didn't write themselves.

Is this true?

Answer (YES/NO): NO